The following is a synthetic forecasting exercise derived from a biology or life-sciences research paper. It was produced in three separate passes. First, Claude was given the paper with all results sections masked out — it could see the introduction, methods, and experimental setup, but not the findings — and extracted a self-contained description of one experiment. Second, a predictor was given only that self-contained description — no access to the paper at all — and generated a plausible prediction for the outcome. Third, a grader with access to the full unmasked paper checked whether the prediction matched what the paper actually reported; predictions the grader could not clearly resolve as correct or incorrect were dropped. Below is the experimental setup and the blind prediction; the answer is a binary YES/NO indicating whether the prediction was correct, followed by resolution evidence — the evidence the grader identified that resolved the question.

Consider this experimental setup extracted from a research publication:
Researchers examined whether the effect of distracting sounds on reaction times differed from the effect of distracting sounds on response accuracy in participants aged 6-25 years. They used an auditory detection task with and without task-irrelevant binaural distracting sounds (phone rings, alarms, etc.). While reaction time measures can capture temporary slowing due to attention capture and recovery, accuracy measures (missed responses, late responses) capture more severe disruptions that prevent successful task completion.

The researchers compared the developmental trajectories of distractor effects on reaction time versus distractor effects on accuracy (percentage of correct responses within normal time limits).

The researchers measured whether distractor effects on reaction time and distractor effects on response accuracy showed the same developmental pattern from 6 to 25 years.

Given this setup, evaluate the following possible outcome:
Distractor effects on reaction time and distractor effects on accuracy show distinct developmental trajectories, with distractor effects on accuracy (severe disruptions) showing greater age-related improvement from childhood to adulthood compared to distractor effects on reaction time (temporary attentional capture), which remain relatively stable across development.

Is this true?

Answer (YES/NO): NO